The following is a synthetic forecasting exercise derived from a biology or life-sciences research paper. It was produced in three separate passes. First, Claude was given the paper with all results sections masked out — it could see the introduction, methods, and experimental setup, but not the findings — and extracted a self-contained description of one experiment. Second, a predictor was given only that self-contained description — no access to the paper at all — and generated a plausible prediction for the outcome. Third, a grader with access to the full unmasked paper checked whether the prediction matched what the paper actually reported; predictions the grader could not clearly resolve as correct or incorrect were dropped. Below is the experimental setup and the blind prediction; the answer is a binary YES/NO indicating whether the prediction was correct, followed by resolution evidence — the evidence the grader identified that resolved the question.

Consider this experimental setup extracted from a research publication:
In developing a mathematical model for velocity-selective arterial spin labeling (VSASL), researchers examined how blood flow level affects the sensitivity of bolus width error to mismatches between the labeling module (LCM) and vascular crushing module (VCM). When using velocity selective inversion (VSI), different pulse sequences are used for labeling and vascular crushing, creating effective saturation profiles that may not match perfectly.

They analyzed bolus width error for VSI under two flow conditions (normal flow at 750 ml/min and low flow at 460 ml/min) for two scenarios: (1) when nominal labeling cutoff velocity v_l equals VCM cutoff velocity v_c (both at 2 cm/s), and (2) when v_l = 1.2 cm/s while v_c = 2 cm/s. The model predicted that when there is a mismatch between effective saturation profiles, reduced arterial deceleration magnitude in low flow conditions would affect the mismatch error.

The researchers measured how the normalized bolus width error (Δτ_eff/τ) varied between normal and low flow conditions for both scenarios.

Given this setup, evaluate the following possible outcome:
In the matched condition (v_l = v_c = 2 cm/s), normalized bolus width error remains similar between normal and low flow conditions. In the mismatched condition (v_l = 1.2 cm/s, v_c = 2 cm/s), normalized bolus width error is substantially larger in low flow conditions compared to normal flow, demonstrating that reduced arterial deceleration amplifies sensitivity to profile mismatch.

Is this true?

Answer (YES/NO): NO